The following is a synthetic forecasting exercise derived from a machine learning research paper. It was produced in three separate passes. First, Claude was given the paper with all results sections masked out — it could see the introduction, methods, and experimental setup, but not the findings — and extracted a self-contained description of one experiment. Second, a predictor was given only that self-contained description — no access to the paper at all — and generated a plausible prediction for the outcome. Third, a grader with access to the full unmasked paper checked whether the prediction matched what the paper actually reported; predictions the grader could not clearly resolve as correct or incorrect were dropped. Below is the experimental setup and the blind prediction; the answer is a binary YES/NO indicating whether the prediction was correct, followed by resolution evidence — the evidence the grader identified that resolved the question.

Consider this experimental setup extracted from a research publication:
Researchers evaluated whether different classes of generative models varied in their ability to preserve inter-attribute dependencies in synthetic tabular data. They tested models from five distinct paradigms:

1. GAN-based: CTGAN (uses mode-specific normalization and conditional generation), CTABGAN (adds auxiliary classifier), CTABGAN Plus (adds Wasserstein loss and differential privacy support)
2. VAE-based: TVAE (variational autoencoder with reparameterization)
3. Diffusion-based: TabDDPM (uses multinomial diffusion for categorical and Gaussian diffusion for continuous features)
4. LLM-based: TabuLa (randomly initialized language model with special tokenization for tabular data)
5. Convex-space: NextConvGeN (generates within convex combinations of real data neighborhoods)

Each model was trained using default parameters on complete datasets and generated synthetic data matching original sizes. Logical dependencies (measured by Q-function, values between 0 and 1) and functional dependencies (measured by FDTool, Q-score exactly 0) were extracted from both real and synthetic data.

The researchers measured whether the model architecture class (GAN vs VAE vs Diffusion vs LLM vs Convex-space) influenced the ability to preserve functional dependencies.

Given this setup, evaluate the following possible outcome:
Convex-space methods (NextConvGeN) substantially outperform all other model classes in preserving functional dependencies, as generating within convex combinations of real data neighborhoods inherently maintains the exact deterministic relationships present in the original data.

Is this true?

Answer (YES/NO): NO